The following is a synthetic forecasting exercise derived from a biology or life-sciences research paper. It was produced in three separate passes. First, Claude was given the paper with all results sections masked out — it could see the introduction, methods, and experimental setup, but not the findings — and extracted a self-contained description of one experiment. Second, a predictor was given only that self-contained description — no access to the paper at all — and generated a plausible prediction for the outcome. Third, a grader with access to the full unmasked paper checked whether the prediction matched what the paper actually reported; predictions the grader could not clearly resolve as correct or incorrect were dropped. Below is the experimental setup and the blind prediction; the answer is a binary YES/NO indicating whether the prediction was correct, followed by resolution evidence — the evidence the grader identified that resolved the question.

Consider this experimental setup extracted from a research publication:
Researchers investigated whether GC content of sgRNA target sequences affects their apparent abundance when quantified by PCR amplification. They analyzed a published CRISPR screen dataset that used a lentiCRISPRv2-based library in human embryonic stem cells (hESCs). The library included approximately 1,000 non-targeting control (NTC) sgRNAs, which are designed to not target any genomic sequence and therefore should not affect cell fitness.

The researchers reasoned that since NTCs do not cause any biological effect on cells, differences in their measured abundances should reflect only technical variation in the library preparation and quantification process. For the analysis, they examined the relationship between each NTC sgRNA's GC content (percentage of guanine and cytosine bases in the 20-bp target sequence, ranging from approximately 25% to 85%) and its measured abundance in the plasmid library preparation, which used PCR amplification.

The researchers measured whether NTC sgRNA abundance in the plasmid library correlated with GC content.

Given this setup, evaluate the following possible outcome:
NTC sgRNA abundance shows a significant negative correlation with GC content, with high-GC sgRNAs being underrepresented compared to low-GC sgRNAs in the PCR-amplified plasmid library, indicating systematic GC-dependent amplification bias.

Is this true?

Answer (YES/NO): YES